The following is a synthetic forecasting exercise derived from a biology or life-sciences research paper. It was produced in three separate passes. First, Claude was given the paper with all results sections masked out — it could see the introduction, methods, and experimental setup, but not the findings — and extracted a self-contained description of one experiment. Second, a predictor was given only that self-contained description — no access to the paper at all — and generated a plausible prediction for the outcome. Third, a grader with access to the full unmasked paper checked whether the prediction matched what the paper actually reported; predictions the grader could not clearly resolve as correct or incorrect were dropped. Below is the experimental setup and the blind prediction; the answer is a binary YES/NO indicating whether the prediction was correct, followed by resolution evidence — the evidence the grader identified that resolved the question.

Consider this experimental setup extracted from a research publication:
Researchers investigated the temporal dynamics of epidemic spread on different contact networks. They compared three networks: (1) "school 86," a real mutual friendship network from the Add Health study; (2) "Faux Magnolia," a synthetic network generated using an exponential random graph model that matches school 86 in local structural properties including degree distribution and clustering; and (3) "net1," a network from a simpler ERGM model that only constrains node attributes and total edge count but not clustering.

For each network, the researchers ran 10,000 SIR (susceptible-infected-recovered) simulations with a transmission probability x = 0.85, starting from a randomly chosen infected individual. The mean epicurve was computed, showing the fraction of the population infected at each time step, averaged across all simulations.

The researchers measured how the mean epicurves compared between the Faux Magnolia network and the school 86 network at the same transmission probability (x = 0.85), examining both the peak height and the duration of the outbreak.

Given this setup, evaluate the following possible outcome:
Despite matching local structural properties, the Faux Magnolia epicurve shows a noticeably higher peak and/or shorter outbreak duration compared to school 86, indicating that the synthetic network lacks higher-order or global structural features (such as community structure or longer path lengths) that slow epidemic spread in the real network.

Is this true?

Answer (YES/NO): NO